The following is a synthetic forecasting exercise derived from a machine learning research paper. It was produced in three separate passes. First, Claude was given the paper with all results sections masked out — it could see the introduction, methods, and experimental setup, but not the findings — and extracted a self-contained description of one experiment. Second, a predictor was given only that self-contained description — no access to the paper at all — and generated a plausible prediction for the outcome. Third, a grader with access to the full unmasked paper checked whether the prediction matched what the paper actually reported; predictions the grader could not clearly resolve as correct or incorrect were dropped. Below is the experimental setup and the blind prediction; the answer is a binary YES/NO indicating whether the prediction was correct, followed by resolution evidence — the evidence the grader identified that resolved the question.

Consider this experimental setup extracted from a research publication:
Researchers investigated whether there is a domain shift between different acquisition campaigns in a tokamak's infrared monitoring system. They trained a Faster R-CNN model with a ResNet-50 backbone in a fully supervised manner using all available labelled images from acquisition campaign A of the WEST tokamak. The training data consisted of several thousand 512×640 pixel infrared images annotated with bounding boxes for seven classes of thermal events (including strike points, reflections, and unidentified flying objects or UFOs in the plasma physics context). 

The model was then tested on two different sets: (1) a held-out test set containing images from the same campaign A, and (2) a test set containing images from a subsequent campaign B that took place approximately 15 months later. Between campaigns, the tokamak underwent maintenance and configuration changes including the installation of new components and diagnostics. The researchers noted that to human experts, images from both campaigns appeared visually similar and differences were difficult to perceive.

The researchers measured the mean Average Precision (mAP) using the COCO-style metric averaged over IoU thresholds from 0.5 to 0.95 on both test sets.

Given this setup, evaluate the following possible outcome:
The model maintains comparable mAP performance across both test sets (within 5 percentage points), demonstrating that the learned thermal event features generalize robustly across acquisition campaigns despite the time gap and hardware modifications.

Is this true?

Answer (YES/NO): NO